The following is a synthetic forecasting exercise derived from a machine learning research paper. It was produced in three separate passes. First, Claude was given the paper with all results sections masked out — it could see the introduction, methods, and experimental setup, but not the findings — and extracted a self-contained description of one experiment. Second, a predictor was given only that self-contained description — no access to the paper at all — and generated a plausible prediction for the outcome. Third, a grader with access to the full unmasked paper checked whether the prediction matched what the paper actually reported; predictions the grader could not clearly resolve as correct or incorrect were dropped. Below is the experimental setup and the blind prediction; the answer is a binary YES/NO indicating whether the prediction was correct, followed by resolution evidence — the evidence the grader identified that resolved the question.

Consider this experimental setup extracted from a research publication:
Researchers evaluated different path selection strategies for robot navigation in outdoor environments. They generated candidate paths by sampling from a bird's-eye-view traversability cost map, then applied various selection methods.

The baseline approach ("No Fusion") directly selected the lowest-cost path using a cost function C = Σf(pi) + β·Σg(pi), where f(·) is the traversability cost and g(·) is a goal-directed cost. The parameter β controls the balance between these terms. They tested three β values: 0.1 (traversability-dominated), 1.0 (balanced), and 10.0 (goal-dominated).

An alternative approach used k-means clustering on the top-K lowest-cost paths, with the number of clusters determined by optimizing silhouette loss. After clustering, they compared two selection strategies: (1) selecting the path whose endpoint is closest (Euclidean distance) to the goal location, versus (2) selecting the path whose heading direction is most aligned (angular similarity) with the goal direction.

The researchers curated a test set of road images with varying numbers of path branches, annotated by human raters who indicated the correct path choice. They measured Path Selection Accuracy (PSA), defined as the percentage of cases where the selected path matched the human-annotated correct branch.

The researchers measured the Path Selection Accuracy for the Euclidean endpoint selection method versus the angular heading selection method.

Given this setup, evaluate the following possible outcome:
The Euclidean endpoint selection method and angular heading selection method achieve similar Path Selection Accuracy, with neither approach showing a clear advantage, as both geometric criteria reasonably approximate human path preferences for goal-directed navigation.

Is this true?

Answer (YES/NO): NO